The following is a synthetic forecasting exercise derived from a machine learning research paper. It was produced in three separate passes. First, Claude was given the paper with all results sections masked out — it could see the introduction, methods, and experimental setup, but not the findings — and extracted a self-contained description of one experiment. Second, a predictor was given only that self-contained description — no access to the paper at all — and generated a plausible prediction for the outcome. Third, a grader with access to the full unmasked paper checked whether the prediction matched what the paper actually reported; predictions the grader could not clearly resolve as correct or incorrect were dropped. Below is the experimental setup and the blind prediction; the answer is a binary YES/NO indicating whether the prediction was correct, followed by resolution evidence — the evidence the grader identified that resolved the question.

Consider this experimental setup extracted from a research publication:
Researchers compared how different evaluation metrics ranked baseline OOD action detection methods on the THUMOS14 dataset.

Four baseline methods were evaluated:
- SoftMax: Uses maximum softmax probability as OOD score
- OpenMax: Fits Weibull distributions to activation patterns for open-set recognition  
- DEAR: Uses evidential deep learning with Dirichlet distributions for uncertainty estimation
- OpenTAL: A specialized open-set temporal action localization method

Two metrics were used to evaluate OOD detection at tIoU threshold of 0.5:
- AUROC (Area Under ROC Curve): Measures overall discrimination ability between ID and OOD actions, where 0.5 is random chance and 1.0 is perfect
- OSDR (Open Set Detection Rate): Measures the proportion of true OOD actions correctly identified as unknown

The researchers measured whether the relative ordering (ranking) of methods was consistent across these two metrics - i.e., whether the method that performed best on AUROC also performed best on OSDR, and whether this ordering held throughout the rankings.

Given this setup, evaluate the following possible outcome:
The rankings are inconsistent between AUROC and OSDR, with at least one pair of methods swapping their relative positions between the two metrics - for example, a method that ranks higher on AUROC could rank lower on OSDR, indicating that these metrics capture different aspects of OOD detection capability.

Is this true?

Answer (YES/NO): NO